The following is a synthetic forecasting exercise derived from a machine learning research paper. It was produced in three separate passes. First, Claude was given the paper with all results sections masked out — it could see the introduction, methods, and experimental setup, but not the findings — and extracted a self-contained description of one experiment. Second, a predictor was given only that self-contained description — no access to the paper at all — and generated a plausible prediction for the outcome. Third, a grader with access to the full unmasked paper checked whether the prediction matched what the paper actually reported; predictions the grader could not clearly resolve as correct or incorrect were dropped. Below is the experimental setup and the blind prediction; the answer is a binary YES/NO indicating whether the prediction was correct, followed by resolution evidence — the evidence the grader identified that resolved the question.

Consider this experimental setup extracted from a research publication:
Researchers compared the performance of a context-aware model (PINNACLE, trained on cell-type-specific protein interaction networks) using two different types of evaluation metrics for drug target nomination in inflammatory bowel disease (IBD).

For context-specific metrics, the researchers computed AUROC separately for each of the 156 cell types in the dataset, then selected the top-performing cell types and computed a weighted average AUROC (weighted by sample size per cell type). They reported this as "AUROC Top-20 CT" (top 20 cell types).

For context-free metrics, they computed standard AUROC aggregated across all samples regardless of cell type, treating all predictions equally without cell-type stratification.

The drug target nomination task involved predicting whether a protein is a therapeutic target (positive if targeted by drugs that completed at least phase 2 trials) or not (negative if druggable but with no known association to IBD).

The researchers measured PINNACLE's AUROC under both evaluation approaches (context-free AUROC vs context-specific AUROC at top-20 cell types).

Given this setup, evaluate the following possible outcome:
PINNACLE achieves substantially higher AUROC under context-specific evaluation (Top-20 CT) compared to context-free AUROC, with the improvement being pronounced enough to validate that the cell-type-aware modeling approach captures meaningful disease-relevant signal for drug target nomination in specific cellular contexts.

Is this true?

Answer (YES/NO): YES